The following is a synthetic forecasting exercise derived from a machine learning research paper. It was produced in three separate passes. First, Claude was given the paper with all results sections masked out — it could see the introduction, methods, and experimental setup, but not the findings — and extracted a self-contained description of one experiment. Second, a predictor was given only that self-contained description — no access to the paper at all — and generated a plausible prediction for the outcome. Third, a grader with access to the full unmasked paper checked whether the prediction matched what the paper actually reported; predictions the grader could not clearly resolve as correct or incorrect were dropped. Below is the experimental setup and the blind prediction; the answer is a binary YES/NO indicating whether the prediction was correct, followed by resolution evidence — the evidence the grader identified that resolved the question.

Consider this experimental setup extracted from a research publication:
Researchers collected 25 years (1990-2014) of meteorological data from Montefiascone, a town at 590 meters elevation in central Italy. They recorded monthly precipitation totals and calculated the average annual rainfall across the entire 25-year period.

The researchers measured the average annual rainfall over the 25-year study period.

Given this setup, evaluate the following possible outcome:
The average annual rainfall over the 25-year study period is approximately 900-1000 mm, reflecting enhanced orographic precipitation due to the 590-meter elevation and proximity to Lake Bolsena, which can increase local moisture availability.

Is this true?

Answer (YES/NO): NO